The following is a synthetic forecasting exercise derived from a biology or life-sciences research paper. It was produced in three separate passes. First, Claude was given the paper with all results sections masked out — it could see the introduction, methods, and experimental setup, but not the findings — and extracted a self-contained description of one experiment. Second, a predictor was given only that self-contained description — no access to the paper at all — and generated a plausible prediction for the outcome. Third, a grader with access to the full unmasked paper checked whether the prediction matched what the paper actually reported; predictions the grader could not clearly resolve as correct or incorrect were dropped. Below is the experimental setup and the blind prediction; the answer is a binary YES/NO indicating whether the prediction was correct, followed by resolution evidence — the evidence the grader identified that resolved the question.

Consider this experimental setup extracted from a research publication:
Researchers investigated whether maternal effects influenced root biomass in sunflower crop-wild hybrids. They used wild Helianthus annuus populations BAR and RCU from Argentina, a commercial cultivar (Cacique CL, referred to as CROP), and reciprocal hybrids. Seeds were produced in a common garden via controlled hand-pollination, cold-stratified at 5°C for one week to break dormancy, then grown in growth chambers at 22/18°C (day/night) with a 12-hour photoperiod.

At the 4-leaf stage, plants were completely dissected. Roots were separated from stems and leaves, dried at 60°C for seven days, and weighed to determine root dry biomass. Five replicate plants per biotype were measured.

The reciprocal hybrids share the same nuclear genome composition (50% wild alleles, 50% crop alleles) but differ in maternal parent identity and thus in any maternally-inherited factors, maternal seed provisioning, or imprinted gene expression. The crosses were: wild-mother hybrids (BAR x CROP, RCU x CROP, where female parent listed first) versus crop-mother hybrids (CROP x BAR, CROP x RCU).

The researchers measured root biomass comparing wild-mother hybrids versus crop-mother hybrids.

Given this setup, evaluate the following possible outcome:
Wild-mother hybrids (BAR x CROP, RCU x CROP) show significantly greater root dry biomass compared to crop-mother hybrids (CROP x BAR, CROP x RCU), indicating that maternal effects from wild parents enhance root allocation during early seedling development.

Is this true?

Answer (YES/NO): NO